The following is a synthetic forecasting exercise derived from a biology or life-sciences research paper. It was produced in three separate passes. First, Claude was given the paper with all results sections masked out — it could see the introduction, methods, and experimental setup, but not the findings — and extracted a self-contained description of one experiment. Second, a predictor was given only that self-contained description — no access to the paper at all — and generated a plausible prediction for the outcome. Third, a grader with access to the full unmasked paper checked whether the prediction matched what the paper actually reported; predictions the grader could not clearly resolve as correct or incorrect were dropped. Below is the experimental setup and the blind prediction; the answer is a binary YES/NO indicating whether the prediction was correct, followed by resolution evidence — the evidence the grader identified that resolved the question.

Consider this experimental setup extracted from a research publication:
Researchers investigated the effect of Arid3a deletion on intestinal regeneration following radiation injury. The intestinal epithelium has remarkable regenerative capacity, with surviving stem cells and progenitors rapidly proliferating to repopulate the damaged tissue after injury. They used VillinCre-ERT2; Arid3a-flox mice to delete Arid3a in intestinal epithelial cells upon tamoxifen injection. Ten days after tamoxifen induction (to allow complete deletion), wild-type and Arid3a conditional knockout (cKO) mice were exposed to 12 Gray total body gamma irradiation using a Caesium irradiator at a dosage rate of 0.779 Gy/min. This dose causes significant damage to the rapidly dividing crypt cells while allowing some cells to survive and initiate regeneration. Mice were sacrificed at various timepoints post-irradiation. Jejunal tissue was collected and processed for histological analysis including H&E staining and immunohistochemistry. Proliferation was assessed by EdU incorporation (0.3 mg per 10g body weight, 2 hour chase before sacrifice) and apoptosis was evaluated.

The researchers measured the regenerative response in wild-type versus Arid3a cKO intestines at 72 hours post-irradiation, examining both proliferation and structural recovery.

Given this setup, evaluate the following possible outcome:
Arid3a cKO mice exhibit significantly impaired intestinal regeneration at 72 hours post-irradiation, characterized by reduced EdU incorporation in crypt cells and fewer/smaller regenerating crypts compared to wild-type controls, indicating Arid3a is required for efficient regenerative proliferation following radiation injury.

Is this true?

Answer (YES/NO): YES